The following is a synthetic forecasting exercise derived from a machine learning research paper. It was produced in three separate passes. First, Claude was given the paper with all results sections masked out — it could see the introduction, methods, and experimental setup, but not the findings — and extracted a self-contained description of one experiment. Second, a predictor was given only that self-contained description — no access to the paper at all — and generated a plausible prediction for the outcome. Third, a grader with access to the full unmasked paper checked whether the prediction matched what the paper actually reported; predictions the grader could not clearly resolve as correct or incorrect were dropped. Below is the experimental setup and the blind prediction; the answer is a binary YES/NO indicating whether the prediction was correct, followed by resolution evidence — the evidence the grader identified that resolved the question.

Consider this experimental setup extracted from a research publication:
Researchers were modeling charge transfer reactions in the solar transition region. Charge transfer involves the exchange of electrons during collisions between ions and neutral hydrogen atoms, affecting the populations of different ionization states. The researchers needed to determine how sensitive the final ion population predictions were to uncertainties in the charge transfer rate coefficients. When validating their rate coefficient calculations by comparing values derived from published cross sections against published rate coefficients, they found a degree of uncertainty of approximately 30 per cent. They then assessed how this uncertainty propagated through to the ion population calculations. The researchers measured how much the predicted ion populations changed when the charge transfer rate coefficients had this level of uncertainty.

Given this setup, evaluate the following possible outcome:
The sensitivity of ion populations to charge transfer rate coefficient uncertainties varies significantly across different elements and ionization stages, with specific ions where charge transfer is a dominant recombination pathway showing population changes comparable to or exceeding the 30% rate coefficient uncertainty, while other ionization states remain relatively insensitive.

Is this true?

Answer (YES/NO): NO